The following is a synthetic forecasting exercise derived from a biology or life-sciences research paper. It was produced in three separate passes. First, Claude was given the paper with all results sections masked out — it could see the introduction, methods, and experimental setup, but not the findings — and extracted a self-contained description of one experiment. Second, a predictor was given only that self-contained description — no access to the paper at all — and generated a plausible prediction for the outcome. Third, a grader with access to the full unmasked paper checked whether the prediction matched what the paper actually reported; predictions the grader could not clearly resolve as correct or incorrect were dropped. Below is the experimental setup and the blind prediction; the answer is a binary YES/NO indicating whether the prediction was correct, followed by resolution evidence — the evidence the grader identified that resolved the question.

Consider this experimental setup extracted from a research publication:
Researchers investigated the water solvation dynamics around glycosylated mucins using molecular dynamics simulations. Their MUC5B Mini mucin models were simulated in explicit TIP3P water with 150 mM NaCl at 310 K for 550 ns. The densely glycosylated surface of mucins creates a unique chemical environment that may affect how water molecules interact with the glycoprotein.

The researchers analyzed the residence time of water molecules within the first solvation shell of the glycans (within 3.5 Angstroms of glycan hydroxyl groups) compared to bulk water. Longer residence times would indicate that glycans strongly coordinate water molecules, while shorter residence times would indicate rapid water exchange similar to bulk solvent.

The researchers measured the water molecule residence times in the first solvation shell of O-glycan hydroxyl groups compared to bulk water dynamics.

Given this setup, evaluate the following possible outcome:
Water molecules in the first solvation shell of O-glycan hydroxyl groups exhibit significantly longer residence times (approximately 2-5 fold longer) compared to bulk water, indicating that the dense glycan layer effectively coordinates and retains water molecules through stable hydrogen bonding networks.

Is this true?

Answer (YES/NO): NO